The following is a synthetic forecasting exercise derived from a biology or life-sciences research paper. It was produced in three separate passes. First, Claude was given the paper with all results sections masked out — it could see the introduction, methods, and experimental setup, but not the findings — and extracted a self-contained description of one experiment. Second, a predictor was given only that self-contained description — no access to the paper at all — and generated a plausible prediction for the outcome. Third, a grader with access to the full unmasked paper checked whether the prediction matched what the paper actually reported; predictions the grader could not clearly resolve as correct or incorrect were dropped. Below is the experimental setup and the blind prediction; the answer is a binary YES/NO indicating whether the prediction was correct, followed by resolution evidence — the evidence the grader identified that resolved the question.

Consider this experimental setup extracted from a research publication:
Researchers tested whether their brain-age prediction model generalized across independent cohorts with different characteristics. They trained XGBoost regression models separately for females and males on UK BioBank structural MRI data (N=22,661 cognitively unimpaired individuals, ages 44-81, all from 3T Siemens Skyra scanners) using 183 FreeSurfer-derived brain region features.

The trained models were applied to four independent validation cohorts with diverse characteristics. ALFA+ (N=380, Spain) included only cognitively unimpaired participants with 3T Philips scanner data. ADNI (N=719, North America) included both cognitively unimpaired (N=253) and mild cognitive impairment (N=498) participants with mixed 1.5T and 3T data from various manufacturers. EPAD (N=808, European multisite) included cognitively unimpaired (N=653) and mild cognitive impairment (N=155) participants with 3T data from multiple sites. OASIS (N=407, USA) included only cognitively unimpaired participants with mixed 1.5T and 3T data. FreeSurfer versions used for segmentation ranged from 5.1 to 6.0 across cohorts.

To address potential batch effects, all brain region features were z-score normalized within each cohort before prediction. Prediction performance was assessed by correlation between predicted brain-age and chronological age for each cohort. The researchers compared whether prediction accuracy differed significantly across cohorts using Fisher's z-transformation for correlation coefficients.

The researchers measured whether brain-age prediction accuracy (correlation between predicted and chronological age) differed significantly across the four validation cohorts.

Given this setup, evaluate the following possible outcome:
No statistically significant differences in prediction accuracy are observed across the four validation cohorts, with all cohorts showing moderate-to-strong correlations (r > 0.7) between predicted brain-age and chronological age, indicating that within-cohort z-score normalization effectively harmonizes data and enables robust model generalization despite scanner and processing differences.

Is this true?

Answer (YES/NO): YES